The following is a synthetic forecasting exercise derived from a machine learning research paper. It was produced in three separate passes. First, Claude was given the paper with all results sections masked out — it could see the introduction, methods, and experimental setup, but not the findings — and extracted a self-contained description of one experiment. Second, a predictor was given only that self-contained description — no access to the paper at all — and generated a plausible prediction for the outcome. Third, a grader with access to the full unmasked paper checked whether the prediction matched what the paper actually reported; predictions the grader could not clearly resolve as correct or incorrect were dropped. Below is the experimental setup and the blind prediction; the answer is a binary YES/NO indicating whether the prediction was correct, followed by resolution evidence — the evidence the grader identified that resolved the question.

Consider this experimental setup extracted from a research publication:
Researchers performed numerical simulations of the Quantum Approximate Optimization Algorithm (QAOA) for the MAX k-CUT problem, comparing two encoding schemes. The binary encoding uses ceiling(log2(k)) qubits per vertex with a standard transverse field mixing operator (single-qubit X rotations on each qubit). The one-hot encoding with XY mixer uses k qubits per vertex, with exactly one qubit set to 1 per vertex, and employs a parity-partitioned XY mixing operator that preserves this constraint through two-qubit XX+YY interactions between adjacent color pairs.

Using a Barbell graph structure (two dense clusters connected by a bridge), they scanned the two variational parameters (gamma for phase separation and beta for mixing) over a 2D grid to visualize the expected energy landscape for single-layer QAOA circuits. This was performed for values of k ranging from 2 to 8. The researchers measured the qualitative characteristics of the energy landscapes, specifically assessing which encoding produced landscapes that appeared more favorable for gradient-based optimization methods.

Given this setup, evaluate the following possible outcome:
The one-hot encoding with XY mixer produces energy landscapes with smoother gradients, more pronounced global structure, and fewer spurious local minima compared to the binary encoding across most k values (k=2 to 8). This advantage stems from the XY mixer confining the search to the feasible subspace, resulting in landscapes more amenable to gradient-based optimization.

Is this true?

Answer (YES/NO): NO